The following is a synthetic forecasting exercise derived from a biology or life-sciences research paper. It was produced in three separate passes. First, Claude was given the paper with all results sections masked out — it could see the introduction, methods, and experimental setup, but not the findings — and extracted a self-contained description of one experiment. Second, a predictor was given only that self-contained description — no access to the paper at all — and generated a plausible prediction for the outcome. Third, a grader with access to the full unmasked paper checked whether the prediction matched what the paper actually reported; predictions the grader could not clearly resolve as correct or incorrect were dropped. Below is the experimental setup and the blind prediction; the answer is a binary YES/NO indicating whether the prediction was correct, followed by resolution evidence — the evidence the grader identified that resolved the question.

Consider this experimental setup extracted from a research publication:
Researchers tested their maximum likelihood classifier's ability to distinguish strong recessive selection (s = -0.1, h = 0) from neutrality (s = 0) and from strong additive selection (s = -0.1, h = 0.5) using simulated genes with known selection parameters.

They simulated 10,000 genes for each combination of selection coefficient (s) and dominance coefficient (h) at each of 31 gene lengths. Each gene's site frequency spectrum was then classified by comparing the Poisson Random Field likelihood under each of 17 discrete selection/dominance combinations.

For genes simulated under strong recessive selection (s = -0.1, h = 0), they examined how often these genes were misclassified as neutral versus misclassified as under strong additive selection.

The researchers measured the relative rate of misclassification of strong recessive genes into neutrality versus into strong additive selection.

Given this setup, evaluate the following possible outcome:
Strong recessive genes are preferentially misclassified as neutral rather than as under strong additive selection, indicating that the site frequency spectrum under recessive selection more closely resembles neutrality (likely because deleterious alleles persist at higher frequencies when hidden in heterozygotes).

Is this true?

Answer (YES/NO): YES